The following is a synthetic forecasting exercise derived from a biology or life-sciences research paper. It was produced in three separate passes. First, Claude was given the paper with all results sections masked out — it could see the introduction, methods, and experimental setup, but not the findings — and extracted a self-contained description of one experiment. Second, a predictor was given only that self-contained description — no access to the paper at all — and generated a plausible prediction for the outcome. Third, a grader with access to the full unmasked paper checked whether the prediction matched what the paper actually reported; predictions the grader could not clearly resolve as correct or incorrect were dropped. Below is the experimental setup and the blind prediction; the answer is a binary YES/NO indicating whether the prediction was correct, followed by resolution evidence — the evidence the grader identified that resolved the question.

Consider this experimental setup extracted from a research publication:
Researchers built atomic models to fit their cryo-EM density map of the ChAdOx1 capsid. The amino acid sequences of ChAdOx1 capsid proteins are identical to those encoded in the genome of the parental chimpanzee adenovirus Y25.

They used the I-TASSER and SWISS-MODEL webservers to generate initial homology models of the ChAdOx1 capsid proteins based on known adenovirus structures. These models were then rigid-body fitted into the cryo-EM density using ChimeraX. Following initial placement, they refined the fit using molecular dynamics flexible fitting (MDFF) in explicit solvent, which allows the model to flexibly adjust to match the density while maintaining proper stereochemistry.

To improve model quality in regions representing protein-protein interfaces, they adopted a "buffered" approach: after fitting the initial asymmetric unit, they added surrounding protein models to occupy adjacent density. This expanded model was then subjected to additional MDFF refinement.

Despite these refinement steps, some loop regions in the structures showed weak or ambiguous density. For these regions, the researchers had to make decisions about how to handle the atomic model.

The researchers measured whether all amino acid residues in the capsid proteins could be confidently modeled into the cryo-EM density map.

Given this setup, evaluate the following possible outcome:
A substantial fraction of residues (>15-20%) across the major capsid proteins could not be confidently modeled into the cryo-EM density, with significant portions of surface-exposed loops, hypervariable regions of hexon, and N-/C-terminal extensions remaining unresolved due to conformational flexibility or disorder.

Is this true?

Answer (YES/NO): NO